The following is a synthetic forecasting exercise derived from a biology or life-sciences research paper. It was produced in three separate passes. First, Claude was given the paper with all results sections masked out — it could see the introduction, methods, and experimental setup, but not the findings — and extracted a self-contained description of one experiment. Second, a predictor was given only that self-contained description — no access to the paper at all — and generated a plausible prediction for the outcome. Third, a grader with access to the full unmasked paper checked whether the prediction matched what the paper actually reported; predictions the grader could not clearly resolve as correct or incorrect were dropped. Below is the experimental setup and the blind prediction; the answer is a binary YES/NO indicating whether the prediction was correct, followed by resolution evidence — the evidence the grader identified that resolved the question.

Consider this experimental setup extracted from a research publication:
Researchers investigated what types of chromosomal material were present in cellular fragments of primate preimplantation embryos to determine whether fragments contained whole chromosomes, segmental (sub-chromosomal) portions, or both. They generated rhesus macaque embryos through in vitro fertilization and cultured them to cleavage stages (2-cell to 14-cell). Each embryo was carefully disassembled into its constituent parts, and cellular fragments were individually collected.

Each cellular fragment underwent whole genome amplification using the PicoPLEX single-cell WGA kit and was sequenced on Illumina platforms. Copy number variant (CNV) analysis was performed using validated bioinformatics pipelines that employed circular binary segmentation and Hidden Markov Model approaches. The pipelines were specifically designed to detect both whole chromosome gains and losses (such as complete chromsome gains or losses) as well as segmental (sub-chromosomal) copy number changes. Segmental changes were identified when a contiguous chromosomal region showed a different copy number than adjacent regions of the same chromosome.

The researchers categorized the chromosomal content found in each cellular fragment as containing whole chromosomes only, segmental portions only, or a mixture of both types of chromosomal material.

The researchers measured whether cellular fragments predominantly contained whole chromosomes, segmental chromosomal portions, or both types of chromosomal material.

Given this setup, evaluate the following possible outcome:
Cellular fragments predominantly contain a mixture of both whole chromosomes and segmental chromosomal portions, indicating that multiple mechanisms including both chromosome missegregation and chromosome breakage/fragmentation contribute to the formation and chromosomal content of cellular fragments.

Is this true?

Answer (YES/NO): YES